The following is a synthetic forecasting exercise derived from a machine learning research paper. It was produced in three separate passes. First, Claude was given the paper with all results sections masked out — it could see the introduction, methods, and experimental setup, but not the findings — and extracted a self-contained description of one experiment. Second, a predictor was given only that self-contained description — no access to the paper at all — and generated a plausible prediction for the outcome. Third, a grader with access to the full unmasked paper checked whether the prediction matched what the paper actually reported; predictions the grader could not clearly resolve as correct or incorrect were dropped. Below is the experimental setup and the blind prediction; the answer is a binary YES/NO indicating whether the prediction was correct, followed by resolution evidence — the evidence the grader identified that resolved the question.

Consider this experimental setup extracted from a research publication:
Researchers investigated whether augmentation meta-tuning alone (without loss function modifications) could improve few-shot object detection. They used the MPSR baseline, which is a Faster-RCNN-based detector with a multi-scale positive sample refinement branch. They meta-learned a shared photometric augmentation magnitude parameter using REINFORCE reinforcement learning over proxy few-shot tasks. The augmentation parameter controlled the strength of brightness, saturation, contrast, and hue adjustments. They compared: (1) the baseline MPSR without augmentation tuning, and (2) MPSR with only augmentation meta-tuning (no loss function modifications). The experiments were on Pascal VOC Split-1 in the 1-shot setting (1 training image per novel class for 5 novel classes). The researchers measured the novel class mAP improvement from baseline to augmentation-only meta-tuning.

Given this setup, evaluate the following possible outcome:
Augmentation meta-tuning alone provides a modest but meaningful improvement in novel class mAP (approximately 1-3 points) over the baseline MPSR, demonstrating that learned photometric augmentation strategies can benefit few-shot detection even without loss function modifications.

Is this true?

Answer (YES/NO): YES